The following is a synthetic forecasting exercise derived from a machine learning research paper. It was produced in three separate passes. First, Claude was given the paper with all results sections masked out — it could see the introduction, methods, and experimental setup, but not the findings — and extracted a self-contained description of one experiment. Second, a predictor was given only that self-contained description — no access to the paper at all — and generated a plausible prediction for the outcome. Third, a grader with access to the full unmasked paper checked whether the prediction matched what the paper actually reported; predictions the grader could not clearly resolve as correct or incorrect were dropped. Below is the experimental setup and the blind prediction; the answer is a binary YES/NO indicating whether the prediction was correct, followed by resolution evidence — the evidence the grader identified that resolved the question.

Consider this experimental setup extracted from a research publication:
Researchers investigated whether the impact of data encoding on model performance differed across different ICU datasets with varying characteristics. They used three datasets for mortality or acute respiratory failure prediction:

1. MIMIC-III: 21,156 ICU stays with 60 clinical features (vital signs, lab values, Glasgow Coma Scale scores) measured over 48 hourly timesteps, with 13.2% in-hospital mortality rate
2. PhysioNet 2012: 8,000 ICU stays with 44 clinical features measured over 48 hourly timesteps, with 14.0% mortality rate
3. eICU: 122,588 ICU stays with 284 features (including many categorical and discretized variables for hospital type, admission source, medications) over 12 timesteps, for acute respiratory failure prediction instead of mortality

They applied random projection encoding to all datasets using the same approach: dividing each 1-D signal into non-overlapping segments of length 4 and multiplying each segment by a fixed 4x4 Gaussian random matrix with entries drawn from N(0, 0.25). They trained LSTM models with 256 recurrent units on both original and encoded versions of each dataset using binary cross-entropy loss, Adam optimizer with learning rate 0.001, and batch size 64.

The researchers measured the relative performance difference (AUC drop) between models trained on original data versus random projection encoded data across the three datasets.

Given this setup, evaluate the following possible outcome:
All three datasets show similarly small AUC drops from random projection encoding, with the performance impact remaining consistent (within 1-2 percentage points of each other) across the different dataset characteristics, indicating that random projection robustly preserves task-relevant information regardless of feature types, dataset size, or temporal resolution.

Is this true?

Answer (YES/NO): NO